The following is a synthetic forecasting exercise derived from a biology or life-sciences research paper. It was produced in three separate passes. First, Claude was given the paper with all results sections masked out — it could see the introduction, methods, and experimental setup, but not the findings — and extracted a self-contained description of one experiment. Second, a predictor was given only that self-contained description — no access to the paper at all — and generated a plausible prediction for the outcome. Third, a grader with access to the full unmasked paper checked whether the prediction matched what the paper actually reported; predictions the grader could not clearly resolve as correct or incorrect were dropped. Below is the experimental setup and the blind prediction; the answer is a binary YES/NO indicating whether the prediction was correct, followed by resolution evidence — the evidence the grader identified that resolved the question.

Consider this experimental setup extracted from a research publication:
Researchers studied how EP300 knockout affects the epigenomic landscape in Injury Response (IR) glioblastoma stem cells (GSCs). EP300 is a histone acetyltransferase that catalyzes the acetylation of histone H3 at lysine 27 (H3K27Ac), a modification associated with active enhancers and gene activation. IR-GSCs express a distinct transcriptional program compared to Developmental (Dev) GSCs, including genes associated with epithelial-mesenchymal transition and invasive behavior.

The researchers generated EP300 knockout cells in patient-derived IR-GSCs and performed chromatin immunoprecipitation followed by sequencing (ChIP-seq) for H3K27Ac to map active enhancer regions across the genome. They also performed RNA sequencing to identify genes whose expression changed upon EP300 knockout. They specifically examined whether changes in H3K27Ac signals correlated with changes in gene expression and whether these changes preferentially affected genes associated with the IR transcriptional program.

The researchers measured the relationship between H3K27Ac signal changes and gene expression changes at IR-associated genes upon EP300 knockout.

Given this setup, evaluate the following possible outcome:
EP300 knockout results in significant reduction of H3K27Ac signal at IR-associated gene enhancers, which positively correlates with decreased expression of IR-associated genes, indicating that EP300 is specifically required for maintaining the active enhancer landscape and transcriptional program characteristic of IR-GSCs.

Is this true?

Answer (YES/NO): YES